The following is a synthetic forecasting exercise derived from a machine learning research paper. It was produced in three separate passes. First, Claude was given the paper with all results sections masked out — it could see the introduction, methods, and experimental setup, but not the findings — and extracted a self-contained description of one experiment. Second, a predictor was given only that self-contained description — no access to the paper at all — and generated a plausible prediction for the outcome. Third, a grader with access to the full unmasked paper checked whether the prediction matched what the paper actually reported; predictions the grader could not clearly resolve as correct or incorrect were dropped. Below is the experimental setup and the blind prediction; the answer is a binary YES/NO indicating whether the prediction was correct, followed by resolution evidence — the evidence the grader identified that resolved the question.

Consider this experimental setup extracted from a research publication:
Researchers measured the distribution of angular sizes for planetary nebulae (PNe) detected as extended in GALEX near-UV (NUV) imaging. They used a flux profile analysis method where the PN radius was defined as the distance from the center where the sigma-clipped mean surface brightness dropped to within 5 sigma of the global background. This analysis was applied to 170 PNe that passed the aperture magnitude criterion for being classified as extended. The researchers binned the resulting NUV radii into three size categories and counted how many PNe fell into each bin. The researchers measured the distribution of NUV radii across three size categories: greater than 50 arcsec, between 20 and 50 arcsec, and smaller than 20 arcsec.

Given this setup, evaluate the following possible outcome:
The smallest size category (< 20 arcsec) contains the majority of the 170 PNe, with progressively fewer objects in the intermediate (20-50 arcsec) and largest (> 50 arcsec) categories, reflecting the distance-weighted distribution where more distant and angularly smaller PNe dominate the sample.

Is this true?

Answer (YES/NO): YES